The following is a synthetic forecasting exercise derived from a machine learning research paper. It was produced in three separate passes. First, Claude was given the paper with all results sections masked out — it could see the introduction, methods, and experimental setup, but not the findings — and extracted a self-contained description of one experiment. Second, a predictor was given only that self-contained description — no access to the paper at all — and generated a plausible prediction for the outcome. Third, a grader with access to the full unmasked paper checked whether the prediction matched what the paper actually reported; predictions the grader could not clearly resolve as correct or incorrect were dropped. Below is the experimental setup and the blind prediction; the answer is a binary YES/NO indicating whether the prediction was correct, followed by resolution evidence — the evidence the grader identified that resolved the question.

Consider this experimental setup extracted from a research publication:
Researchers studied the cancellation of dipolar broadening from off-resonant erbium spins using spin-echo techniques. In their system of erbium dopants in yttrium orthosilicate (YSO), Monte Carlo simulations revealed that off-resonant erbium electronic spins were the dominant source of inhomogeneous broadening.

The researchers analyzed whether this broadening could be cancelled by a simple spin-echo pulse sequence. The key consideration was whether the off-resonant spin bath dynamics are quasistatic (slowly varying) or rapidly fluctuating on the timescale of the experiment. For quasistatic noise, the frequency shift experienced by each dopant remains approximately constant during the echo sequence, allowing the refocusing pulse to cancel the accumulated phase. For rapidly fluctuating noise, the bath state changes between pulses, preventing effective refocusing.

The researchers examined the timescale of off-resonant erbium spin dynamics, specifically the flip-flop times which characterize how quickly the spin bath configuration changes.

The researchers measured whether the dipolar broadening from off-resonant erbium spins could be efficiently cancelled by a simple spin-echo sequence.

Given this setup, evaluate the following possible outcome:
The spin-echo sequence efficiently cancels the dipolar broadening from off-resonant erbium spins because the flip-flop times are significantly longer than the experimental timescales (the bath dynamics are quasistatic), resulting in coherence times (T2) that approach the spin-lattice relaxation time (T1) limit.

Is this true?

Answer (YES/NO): NO